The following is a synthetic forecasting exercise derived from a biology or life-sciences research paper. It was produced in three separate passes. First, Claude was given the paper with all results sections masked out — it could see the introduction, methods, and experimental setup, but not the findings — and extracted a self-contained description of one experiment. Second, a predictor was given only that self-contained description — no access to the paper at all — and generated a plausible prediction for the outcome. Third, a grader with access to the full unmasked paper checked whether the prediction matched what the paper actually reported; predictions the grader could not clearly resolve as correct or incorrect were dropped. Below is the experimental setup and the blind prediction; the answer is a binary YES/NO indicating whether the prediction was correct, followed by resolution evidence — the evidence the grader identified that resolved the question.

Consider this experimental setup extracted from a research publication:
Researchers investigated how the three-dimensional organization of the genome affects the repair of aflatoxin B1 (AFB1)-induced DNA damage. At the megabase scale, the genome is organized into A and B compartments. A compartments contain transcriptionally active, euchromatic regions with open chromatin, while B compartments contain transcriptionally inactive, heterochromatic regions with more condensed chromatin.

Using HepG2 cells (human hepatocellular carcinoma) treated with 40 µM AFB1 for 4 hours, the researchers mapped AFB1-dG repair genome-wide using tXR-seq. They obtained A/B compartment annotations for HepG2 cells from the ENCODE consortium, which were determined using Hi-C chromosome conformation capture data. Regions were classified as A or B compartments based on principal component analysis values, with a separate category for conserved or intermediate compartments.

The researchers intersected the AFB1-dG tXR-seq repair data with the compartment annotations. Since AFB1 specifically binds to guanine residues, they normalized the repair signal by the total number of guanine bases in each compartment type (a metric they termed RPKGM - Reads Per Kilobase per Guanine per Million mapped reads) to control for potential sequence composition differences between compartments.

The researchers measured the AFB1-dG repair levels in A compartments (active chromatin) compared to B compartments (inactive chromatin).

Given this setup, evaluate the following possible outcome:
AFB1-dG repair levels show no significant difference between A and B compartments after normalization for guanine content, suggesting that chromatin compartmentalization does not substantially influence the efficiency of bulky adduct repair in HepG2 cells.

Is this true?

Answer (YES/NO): NO